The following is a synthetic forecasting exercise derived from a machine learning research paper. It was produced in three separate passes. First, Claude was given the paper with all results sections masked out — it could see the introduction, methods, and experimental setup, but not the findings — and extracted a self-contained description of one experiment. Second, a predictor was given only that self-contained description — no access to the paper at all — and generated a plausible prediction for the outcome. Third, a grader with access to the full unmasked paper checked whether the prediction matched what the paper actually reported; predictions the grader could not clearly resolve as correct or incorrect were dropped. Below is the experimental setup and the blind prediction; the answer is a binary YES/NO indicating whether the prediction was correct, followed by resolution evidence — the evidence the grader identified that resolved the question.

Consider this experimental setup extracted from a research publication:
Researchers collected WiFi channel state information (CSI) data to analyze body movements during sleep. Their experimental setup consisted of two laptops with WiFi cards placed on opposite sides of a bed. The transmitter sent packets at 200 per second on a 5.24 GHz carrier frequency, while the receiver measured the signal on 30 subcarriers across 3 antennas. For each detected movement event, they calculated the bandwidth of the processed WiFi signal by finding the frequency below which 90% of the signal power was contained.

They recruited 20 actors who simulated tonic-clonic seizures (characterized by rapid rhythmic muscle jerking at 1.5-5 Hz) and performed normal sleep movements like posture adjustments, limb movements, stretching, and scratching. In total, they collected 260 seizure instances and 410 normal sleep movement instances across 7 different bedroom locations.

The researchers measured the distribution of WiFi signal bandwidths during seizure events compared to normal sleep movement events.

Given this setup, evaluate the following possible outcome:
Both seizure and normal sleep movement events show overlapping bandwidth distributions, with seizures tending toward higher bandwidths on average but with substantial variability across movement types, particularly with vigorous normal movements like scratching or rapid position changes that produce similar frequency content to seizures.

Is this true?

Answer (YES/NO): NO